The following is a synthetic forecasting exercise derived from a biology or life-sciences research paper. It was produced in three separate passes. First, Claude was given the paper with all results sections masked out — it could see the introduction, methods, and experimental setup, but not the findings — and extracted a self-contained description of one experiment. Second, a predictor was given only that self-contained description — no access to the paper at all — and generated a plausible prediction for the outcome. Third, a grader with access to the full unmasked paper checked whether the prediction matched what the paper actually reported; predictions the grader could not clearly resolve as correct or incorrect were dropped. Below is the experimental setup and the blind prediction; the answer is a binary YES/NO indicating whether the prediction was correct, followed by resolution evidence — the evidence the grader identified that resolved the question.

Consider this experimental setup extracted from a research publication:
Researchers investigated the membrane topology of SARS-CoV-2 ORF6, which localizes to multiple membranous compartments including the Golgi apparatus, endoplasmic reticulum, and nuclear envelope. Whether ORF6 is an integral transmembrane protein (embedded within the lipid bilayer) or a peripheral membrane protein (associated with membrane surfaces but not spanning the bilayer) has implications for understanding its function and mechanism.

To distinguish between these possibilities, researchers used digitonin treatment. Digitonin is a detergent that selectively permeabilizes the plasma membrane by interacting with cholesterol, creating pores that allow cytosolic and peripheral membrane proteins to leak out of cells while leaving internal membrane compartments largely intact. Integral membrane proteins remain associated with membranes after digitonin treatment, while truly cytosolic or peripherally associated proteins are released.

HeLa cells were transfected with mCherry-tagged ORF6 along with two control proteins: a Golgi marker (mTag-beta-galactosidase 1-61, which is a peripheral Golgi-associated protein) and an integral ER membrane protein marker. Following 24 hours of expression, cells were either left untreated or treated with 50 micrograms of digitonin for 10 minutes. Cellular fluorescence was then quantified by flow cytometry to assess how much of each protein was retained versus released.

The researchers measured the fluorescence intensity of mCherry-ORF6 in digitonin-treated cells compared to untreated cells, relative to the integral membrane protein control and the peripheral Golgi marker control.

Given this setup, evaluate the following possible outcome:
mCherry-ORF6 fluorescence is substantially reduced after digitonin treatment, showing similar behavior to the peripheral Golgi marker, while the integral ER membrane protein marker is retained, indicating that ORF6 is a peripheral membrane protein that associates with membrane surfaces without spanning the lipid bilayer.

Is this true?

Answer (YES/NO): NO